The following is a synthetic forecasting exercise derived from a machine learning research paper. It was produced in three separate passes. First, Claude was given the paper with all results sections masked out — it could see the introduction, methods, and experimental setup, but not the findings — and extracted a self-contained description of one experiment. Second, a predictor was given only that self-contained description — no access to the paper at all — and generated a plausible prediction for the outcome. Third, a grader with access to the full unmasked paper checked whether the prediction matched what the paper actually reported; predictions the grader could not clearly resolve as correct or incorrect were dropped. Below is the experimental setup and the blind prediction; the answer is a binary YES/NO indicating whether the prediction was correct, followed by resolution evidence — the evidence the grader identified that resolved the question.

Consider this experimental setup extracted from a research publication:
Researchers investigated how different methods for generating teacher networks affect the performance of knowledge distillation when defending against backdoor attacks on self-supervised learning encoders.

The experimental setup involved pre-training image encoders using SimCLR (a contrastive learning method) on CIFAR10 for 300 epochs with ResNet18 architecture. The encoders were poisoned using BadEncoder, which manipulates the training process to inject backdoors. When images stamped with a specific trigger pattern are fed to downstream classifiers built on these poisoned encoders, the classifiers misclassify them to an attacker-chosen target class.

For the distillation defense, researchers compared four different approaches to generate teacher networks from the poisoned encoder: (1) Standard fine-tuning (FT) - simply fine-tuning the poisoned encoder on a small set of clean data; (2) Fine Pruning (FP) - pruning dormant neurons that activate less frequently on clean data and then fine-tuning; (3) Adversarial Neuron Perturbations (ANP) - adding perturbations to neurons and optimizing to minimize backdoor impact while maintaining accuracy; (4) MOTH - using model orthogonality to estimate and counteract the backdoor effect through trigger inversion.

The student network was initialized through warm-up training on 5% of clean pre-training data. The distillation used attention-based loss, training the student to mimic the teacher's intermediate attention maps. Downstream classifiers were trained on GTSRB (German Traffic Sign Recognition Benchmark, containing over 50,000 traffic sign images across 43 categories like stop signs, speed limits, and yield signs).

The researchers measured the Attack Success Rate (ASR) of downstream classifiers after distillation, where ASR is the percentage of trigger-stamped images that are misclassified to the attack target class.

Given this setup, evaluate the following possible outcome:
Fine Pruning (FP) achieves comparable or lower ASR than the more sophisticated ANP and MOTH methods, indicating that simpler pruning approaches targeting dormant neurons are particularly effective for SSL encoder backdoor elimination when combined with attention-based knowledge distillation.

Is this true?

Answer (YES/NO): NO